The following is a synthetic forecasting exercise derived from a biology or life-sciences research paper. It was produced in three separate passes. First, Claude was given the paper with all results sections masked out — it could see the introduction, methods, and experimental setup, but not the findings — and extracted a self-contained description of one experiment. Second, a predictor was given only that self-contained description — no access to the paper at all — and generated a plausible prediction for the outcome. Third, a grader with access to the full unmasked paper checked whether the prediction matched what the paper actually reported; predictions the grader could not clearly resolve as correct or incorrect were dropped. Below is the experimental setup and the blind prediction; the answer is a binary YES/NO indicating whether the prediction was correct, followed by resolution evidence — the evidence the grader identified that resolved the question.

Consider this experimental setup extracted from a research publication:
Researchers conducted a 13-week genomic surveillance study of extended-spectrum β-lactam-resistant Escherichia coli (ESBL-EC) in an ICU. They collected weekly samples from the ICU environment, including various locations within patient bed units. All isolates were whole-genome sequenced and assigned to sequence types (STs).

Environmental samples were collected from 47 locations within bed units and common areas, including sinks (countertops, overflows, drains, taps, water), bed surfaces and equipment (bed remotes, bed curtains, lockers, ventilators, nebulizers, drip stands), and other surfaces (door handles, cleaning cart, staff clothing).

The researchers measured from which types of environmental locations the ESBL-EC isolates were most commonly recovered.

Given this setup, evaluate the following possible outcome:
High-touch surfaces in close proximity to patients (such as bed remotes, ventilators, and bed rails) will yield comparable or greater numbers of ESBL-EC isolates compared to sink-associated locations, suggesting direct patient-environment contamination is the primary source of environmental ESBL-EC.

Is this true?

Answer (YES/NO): NO